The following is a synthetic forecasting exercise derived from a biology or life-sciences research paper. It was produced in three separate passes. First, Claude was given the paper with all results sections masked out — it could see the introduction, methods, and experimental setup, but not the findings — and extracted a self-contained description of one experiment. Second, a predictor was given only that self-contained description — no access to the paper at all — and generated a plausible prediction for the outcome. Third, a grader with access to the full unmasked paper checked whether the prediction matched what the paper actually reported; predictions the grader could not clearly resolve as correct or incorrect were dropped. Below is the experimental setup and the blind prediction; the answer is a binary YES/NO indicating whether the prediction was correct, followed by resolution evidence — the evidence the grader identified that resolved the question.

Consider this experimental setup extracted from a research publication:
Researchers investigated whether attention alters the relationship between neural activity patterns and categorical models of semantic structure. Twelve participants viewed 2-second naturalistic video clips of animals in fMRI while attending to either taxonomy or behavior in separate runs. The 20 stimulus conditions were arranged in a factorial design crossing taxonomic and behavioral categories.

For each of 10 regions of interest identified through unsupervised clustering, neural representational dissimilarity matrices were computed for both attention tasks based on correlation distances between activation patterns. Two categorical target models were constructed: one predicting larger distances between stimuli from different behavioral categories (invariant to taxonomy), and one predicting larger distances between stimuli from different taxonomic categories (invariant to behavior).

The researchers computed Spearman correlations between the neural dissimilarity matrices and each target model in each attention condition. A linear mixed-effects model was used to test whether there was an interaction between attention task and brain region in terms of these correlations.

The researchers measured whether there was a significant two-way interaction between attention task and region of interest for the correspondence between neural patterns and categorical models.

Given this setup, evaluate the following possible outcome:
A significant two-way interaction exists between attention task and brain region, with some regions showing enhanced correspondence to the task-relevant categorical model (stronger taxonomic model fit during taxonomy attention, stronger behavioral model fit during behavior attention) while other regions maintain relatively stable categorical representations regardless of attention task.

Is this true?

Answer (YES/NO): YES